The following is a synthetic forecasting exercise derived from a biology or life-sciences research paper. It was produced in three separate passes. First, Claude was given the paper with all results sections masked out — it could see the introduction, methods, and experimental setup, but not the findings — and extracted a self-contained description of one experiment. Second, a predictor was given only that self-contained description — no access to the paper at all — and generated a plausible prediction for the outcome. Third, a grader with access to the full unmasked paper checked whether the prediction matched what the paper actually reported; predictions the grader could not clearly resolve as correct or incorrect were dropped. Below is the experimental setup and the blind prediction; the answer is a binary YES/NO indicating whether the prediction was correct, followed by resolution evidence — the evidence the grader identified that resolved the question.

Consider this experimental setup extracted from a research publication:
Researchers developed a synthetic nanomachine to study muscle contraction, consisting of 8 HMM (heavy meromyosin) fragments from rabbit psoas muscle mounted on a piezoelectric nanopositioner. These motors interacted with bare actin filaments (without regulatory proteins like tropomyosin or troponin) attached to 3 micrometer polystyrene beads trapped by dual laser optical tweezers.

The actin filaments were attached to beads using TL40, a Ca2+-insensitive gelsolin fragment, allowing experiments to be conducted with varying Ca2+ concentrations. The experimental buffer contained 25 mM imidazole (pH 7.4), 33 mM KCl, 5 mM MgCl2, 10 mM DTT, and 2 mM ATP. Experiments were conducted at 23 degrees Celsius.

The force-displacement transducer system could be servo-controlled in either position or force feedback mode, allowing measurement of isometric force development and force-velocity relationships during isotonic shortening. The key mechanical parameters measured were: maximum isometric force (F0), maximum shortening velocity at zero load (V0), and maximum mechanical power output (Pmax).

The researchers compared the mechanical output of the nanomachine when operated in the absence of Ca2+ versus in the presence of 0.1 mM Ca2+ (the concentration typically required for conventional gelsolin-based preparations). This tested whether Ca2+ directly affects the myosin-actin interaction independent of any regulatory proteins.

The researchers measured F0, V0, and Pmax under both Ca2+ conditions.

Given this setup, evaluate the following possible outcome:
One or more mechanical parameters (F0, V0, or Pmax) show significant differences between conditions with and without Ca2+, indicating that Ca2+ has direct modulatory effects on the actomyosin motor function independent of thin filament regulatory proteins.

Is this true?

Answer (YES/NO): NO